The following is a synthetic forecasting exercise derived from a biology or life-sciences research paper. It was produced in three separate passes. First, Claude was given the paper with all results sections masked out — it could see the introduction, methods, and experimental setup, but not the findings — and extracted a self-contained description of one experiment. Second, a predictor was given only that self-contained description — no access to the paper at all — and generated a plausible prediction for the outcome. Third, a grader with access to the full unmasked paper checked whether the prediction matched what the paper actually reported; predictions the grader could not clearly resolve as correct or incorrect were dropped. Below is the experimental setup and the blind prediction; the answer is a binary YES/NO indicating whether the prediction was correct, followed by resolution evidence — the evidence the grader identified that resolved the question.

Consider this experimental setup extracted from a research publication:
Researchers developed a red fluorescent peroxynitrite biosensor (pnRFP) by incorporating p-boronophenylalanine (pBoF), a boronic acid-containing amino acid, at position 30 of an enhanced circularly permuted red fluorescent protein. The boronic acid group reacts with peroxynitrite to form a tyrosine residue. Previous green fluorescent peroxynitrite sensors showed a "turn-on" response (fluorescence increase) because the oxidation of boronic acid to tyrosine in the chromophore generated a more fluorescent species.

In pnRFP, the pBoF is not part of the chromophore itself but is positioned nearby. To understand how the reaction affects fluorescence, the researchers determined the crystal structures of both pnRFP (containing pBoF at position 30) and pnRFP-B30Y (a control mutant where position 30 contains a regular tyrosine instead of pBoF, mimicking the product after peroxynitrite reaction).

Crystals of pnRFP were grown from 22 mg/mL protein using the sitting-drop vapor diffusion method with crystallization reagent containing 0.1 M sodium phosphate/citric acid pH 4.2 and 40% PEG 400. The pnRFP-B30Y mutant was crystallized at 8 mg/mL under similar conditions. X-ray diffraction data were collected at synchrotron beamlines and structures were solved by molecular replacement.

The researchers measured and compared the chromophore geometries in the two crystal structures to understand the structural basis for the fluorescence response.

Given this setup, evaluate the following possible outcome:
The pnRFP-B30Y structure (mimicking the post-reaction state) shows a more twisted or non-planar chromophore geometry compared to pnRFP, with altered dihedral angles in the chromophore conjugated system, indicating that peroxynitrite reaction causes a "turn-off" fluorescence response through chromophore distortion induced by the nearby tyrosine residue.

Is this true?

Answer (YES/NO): YES